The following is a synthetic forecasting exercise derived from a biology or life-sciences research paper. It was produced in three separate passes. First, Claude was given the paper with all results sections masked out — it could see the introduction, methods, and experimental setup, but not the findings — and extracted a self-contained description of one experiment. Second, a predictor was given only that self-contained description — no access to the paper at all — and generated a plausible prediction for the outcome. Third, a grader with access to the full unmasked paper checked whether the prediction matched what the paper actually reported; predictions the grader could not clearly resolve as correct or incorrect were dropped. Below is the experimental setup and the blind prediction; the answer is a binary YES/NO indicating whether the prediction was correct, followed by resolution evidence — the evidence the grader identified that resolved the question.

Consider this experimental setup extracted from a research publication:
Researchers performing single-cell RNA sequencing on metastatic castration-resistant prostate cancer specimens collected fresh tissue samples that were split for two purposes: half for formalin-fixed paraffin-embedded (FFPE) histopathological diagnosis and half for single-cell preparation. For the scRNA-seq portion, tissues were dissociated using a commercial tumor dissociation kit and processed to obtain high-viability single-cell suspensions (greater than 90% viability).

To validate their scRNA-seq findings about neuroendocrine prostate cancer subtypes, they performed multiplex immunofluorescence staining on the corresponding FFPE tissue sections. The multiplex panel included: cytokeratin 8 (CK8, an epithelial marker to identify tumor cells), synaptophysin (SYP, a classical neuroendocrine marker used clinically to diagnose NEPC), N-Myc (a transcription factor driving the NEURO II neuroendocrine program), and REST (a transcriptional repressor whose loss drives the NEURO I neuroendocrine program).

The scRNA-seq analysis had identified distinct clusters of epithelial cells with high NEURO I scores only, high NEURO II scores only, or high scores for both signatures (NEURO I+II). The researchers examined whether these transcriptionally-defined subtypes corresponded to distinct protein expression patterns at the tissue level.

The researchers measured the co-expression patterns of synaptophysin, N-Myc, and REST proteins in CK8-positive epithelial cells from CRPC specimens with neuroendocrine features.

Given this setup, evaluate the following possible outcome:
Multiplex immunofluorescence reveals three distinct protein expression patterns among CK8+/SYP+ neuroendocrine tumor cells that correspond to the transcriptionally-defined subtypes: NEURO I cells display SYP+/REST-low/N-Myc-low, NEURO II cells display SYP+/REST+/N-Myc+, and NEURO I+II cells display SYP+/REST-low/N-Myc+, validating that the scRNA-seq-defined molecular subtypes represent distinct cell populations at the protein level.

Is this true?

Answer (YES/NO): NO